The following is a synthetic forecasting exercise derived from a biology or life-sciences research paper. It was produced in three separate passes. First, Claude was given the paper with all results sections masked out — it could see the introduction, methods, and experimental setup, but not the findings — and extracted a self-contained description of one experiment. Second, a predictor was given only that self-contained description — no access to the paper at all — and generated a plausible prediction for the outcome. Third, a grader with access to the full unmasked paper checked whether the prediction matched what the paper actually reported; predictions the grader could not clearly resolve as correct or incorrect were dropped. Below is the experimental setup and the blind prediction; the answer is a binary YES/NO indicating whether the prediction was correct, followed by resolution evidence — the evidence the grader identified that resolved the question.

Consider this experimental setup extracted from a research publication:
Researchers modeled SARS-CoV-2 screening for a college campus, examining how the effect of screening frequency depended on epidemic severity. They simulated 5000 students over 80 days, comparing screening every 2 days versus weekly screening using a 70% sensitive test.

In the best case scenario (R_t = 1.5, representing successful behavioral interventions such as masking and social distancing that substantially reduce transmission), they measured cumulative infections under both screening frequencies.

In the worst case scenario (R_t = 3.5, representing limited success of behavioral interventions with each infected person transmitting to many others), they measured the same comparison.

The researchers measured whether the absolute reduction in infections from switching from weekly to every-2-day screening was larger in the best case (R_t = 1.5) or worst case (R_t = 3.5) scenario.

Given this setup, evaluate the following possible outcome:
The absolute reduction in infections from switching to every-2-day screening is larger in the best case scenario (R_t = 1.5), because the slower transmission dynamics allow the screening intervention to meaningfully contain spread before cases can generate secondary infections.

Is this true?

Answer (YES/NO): NO